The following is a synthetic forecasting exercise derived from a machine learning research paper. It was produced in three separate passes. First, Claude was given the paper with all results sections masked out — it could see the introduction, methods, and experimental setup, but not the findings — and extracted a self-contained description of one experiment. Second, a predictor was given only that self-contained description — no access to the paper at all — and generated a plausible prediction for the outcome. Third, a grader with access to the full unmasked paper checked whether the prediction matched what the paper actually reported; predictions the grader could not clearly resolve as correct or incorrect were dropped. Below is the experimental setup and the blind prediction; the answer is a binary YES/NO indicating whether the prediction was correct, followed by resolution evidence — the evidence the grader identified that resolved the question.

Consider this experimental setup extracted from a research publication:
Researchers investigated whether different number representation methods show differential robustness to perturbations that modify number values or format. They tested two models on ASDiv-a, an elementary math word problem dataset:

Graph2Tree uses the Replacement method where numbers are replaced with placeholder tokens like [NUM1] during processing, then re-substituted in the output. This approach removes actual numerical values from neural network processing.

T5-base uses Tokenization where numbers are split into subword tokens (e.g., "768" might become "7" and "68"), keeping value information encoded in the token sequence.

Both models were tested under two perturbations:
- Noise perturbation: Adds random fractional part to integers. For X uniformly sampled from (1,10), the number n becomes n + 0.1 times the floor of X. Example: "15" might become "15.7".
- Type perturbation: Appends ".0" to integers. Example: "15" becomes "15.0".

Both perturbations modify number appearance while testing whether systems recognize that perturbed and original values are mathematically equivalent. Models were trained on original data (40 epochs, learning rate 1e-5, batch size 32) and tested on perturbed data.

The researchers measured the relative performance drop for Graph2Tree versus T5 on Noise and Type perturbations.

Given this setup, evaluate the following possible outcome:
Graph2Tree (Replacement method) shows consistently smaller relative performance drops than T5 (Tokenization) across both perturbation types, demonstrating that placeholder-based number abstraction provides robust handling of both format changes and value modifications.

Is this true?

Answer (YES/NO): NO